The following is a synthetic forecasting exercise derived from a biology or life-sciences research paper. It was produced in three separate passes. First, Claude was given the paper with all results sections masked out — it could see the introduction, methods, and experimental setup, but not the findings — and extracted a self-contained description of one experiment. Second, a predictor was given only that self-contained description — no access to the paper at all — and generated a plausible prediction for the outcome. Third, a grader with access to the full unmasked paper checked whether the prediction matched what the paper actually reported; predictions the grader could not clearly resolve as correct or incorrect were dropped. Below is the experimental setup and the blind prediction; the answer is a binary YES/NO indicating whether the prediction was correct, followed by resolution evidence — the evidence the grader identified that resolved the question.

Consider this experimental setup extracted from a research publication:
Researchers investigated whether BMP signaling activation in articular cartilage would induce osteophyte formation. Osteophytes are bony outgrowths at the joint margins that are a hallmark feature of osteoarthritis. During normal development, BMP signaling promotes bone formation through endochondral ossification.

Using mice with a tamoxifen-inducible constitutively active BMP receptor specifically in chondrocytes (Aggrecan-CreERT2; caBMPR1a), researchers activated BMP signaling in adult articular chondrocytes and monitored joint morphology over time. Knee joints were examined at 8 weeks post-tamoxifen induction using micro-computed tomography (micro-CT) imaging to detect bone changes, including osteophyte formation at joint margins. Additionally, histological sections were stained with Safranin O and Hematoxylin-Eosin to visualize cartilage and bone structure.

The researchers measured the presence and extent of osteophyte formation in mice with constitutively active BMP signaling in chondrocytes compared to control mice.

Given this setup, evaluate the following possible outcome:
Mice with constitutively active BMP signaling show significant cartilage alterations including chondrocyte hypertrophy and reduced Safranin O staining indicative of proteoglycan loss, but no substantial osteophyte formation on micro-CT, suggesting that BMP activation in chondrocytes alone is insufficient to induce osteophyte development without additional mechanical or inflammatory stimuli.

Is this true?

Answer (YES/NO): NO